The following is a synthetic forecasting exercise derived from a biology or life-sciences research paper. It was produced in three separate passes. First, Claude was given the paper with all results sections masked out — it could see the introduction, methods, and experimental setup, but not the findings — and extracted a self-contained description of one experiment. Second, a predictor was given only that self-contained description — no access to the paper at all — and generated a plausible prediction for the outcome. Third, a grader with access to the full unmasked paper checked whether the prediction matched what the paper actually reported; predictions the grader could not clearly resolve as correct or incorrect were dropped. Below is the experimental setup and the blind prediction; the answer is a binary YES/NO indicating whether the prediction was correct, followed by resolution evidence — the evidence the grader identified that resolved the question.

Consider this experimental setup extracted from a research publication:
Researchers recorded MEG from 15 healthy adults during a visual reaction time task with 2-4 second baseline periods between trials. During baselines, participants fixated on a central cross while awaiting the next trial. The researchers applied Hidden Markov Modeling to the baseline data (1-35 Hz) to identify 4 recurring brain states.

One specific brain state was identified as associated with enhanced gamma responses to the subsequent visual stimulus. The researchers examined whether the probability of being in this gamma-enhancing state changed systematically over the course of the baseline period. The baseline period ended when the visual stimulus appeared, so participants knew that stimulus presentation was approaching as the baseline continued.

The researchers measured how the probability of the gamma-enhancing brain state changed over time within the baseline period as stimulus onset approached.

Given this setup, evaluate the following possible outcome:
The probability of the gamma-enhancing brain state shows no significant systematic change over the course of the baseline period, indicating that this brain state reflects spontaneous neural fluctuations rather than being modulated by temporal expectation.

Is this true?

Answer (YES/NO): NO